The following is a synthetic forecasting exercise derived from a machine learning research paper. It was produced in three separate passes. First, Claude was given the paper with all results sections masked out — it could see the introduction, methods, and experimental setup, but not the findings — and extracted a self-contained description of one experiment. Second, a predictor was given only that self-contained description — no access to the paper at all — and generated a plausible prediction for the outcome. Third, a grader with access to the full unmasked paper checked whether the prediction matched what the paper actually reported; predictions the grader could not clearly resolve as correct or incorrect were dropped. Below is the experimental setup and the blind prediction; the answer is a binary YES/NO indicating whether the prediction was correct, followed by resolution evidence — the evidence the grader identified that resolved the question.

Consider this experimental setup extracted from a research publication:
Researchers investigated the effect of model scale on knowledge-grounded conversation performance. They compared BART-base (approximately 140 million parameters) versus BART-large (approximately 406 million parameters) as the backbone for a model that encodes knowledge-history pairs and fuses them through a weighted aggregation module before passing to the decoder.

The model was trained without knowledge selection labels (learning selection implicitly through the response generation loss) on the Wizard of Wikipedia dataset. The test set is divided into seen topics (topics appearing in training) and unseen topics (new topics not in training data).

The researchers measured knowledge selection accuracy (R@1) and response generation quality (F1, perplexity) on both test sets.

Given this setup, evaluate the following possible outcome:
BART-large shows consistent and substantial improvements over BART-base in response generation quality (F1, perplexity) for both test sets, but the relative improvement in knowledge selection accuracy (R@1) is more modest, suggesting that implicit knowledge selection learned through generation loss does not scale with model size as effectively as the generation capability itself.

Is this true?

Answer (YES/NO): NO